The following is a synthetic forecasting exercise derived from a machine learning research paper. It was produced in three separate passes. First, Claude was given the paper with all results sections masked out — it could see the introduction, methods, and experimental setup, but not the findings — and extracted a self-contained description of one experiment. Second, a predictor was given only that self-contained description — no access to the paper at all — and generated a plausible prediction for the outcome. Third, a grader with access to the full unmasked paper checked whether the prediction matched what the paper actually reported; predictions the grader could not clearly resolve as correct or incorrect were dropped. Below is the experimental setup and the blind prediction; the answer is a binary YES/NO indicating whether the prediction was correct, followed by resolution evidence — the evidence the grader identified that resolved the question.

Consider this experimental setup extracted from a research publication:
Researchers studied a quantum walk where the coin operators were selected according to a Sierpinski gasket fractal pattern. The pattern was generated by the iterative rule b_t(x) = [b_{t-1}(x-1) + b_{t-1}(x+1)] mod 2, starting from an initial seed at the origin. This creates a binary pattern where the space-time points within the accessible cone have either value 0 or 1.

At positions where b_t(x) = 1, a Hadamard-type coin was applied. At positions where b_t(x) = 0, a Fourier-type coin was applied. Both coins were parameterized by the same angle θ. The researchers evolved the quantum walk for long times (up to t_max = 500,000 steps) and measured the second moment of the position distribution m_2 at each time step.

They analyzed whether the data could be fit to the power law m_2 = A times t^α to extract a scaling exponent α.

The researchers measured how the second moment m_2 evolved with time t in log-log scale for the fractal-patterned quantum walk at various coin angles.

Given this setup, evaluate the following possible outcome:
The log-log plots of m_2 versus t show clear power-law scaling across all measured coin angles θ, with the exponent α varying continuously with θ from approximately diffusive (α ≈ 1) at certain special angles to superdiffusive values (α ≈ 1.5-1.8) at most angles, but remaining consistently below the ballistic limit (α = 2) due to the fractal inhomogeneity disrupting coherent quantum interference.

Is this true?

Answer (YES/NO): NO